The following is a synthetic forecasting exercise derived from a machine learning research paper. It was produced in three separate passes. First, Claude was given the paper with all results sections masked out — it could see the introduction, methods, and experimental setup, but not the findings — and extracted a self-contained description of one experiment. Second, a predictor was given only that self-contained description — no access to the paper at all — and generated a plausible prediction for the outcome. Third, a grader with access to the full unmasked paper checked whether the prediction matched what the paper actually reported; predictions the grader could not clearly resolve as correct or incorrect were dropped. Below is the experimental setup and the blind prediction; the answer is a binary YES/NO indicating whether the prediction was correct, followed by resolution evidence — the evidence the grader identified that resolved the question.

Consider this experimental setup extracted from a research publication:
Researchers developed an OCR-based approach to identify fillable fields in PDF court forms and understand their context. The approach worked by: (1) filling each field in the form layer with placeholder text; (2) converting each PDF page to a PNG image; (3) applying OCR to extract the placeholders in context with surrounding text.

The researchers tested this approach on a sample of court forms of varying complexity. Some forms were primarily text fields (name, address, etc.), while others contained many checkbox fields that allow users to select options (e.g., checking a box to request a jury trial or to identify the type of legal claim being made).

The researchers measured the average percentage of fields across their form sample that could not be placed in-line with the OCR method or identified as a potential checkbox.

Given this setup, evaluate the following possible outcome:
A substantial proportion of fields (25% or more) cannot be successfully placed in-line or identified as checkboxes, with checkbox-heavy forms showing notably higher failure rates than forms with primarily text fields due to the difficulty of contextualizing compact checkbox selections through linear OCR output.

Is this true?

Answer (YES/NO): NO